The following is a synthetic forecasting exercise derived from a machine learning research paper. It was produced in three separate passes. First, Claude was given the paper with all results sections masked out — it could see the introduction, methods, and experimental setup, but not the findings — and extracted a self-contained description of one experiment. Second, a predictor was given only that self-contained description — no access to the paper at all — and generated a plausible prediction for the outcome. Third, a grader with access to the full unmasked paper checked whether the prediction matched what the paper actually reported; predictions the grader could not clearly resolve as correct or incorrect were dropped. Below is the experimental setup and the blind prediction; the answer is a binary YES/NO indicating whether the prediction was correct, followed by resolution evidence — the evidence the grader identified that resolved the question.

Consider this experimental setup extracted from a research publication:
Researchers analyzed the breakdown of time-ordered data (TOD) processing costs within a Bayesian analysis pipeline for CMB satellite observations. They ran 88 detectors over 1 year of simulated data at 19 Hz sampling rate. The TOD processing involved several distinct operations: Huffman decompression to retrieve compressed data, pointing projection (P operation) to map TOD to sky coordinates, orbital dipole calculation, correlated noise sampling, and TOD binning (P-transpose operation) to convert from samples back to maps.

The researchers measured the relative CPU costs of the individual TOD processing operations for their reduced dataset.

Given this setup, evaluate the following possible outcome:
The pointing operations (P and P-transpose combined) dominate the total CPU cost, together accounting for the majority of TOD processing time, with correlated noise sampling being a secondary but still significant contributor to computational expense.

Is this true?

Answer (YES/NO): NO